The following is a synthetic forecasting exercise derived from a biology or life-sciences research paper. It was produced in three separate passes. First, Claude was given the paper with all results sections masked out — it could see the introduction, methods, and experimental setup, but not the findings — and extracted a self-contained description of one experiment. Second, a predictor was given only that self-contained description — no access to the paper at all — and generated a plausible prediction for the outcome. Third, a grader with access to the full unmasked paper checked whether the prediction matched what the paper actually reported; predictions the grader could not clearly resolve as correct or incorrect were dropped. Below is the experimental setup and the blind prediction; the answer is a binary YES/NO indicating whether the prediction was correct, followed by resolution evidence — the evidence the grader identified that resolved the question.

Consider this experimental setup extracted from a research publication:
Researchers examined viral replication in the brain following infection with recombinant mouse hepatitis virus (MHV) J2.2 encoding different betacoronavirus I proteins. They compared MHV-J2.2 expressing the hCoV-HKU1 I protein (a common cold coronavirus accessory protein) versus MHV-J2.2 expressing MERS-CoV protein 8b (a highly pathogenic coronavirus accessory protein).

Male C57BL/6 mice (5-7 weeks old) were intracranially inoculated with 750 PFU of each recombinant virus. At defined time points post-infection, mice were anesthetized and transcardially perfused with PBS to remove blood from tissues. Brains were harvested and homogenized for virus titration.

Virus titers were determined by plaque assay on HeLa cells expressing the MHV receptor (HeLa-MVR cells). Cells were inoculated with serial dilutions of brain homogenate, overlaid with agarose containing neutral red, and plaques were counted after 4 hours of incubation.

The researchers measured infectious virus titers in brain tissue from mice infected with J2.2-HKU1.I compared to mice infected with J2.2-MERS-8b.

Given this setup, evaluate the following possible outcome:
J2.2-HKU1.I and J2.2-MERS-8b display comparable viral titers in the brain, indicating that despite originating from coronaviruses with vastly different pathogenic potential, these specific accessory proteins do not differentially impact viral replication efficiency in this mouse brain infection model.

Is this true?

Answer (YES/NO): NO